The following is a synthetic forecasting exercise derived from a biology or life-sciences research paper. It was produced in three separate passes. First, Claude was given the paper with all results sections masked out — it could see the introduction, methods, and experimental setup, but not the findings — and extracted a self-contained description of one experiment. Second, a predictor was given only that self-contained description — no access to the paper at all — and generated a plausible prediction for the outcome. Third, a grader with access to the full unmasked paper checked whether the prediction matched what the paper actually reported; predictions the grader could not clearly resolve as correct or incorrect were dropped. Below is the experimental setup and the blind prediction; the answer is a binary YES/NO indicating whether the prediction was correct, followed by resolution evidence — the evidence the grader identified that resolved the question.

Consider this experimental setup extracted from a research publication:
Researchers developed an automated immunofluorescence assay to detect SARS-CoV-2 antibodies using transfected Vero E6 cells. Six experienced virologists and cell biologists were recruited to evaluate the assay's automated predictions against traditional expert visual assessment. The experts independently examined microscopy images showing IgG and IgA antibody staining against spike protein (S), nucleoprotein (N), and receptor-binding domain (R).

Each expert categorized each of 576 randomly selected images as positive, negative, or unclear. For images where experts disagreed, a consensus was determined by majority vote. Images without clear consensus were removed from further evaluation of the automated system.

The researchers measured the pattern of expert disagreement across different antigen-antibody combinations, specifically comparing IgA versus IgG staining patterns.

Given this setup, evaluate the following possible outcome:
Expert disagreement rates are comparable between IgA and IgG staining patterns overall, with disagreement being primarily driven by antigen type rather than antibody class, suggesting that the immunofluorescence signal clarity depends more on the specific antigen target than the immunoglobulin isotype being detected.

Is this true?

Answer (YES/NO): NO